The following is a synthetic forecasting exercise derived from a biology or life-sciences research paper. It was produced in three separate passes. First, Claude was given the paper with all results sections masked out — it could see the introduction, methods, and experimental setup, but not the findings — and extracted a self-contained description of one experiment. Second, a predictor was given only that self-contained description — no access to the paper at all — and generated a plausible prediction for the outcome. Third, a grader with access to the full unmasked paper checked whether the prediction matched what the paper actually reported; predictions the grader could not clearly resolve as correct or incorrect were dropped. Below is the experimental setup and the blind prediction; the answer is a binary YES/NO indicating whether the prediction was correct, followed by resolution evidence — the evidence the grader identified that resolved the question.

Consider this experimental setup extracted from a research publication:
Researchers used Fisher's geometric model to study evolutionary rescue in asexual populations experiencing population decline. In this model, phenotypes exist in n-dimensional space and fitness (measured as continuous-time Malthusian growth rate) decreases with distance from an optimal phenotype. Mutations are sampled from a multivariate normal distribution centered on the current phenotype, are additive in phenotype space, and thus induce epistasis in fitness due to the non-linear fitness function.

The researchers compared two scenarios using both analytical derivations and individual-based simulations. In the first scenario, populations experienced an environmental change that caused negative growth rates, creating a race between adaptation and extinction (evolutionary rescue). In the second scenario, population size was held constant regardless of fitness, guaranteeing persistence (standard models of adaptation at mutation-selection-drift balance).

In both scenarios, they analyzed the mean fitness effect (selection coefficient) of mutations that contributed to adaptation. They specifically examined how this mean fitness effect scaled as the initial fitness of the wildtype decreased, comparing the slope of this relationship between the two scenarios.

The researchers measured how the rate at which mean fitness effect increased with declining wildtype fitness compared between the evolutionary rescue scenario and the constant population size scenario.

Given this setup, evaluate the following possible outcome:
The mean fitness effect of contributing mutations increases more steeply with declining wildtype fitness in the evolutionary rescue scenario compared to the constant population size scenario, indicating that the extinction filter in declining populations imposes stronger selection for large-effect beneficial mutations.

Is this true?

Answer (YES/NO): YES